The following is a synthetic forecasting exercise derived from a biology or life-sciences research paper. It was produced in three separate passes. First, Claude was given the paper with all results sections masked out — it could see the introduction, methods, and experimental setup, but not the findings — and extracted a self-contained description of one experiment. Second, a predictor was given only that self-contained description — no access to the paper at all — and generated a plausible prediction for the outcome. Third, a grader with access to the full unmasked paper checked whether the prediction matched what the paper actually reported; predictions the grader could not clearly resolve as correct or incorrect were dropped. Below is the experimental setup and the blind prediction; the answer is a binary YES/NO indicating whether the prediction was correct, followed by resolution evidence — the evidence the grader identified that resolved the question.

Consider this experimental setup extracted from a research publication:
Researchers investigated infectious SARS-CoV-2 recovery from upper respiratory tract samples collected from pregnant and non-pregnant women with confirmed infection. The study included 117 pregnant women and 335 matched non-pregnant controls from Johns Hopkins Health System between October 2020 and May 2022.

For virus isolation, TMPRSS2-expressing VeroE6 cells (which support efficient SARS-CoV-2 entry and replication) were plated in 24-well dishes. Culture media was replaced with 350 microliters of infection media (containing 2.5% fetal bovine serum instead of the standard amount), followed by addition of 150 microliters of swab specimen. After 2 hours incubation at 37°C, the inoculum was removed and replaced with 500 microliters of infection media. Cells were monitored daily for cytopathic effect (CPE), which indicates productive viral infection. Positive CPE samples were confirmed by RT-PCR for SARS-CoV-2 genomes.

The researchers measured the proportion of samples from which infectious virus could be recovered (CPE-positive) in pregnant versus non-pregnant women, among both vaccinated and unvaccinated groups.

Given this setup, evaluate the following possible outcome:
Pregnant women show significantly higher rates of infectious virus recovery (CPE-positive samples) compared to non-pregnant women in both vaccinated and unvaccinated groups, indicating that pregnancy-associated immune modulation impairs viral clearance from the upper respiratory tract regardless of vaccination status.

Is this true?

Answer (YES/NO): NO